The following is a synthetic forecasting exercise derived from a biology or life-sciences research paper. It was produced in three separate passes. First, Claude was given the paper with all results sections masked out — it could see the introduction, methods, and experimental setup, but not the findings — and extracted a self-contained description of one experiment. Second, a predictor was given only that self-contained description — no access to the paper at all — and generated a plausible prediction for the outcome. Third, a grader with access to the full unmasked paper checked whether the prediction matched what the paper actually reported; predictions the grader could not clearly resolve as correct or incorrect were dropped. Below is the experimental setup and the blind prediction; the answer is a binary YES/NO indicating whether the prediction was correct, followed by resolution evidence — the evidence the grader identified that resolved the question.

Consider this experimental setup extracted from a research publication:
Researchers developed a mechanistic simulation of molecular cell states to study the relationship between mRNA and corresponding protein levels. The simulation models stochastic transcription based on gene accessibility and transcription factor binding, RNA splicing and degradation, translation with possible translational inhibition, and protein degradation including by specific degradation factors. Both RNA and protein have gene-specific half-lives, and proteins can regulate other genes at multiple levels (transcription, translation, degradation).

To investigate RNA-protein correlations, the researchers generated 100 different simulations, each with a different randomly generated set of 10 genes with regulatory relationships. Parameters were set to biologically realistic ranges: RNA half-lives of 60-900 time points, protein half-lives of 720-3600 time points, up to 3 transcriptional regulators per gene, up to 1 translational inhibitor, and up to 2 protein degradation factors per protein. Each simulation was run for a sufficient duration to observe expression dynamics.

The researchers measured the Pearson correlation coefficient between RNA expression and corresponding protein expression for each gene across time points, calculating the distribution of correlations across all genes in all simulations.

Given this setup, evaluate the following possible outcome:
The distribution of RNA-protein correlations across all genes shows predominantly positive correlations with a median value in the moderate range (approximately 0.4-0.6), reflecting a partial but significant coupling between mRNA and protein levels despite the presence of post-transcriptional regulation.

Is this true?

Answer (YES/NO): NO